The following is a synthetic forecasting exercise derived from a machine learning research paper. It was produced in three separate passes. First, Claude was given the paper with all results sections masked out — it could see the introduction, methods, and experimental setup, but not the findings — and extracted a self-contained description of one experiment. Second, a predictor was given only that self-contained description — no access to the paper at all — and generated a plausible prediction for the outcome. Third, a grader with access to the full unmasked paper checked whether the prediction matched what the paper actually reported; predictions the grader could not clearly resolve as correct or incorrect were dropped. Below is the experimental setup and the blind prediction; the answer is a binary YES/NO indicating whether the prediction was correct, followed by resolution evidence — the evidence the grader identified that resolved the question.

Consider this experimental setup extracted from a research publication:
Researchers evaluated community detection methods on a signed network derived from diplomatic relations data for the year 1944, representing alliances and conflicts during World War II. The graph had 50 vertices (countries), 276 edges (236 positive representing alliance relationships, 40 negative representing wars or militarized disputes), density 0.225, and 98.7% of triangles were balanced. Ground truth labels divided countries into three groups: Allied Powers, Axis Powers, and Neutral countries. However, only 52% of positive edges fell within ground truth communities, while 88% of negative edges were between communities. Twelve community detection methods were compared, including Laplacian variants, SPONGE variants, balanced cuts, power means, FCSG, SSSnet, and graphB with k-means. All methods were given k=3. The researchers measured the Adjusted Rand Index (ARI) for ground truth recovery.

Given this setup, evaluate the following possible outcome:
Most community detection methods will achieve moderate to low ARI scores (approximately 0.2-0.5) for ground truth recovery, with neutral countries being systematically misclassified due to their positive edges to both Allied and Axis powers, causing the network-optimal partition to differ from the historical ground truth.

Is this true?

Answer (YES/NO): NO